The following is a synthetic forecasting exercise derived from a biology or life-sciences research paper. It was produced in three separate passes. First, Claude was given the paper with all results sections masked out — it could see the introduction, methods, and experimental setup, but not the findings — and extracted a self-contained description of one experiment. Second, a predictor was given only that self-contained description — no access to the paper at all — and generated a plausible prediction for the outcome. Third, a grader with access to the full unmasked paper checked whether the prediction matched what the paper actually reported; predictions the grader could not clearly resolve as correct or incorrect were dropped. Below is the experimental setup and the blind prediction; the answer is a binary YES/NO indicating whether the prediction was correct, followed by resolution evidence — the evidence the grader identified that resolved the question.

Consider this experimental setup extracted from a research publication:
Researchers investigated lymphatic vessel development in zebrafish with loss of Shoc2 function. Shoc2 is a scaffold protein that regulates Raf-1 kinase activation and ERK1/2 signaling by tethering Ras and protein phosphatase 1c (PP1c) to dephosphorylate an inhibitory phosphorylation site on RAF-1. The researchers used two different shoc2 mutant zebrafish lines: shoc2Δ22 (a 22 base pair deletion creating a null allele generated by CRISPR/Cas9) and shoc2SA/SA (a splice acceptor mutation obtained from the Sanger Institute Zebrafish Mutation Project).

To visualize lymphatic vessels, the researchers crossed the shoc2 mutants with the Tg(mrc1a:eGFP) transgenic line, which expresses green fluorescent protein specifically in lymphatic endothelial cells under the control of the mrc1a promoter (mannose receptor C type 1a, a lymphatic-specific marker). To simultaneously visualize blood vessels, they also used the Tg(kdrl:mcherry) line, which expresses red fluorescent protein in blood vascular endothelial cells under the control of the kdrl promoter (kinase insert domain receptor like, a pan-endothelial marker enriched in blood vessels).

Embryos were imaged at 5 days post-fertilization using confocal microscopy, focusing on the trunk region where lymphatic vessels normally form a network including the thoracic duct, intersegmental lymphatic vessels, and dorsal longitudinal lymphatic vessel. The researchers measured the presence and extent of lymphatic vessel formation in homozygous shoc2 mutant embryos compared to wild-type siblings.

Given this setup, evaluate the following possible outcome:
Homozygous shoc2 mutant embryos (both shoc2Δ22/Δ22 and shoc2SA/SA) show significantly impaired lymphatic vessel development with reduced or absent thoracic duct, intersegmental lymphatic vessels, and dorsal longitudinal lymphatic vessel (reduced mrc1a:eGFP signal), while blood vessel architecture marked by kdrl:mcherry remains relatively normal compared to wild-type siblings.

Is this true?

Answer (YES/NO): YES